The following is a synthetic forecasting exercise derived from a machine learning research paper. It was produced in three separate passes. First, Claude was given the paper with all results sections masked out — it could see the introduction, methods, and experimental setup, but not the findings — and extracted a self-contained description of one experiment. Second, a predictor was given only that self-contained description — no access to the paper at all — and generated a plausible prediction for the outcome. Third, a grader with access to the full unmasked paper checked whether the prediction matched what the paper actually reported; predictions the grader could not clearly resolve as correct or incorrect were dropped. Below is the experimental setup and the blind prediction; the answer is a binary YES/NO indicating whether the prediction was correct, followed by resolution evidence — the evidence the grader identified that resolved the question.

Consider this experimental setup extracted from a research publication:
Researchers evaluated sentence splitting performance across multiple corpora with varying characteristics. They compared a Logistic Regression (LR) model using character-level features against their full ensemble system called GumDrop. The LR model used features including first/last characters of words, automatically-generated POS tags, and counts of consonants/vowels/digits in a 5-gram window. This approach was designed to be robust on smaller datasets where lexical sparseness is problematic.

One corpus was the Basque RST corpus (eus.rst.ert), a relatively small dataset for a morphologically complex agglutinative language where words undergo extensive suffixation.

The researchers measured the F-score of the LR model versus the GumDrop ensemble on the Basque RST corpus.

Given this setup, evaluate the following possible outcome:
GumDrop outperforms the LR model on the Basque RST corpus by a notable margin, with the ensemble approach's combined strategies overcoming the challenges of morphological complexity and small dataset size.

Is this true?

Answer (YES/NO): NO